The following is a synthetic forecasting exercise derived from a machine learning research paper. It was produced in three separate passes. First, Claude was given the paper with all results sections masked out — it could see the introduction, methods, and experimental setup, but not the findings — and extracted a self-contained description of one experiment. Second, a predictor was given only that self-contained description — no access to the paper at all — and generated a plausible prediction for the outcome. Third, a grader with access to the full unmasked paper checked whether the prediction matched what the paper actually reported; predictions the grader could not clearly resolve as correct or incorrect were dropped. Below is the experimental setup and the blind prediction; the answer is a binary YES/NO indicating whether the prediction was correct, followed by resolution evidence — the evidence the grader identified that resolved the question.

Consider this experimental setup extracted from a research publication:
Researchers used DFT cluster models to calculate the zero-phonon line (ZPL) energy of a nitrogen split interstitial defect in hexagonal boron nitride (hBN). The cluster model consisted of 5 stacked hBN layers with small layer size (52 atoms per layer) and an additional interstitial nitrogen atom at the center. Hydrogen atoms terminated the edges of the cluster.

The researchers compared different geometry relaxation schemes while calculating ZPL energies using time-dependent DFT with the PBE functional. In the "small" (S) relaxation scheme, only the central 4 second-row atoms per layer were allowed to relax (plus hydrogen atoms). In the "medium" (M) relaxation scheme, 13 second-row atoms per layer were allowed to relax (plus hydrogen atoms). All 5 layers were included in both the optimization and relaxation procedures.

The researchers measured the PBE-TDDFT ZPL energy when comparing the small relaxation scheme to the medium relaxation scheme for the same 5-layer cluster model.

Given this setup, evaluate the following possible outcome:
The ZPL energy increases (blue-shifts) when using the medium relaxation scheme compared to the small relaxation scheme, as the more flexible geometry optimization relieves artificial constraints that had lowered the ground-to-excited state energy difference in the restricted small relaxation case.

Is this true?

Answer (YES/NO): YES